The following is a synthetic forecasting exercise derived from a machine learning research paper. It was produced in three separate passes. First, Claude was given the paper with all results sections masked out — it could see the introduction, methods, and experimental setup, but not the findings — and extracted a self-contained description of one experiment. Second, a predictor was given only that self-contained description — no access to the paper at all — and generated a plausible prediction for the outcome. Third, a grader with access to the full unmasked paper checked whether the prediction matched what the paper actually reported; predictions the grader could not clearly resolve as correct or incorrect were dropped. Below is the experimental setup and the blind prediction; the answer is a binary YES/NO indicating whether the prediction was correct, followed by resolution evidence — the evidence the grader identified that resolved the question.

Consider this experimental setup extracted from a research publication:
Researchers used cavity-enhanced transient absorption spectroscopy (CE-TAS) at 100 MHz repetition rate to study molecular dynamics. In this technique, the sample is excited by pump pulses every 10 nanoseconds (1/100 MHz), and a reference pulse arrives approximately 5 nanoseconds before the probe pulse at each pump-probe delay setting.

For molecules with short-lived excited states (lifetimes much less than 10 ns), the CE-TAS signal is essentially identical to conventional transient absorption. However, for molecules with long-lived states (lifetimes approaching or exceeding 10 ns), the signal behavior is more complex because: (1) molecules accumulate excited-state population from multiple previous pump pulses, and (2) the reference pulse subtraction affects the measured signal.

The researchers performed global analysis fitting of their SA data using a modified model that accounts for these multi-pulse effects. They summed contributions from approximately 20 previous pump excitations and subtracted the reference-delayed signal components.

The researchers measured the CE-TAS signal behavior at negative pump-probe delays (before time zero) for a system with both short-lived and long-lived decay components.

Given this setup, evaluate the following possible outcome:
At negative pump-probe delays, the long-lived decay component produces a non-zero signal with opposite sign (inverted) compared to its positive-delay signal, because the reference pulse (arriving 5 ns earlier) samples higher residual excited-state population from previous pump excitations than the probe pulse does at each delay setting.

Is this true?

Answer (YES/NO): YES